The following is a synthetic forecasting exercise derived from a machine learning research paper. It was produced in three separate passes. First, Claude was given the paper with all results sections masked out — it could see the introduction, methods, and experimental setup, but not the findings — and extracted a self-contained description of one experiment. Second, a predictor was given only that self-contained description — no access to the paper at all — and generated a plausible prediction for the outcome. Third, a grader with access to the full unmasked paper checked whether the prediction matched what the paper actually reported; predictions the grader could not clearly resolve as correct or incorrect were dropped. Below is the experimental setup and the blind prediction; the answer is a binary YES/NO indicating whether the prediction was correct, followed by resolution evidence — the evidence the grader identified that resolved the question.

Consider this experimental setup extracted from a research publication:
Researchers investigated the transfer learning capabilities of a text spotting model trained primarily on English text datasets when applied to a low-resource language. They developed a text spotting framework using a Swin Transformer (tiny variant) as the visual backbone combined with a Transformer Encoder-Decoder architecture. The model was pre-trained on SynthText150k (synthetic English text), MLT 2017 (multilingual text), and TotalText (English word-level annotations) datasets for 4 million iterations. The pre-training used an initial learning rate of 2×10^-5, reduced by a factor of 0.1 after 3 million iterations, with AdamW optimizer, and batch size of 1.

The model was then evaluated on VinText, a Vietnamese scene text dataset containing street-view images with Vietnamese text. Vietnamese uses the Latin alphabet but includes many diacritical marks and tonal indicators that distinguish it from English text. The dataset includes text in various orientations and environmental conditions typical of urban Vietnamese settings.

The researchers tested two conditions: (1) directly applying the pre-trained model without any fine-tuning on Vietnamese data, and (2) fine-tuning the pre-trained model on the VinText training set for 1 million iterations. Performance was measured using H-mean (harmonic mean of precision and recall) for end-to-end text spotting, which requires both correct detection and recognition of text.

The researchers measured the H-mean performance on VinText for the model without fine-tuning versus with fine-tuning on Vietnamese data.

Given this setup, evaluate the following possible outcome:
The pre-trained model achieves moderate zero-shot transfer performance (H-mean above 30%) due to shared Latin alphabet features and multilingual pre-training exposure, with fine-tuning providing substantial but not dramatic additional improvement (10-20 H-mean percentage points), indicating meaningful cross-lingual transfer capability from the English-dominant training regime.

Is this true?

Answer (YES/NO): NO